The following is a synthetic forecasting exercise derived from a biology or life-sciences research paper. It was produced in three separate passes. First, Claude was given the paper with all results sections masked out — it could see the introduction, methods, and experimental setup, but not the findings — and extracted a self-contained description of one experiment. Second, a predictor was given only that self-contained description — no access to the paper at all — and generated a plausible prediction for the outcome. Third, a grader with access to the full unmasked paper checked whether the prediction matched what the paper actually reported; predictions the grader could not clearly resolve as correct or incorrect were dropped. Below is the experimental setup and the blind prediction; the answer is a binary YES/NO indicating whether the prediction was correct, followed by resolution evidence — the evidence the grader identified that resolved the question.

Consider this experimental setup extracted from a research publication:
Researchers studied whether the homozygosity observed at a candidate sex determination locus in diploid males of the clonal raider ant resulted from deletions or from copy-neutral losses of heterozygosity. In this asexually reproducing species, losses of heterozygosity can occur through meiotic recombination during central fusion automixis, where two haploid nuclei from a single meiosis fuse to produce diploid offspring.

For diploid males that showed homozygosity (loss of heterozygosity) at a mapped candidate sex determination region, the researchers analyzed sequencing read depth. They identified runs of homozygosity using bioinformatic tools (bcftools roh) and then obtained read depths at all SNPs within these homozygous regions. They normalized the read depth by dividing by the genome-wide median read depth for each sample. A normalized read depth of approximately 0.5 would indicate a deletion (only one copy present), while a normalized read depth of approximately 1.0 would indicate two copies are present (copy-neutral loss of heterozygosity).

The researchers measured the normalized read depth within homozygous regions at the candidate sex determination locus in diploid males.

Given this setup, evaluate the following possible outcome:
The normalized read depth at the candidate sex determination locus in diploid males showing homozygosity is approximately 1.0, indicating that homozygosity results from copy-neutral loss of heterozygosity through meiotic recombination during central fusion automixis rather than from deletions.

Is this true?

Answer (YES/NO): YES